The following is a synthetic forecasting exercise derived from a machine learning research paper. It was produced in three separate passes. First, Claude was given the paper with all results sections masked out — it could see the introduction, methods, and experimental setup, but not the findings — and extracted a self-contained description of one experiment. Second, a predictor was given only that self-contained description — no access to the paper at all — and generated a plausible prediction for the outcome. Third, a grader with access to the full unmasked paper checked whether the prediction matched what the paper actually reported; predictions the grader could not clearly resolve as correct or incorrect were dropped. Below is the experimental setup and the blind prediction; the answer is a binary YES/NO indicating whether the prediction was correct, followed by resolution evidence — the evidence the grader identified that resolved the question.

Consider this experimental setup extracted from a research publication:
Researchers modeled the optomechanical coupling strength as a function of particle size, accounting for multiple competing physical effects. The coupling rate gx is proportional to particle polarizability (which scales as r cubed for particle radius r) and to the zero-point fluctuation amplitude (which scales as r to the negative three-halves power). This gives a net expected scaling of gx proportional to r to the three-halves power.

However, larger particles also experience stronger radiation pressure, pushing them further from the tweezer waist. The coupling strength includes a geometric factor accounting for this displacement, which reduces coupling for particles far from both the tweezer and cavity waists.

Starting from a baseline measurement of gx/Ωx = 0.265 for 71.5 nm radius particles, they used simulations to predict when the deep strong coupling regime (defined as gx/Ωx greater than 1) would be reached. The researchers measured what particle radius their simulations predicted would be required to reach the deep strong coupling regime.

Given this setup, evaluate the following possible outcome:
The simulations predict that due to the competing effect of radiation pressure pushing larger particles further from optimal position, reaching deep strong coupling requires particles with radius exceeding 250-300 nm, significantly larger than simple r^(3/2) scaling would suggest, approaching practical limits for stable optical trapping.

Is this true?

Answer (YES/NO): NO